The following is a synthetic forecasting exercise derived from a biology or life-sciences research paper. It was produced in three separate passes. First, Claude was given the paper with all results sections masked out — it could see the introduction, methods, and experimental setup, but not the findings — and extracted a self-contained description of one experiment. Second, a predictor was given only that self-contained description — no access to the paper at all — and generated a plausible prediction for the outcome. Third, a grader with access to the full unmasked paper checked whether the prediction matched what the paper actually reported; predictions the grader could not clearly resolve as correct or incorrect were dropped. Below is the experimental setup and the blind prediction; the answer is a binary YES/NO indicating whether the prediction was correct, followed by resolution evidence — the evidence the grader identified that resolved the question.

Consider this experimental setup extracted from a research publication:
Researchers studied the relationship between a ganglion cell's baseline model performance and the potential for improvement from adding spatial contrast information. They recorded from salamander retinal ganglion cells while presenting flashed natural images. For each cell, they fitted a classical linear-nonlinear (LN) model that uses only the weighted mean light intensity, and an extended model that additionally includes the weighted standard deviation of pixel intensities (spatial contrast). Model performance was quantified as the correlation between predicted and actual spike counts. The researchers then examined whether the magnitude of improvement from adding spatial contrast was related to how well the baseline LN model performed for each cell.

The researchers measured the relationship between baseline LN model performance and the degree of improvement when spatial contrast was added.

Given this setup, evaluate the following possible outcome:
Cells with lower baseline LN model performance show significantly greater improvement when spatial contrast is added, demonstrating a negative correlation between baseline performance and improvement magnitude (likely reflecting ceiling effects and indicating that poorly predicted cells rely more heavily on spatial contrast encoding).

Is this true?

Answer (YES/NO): YES